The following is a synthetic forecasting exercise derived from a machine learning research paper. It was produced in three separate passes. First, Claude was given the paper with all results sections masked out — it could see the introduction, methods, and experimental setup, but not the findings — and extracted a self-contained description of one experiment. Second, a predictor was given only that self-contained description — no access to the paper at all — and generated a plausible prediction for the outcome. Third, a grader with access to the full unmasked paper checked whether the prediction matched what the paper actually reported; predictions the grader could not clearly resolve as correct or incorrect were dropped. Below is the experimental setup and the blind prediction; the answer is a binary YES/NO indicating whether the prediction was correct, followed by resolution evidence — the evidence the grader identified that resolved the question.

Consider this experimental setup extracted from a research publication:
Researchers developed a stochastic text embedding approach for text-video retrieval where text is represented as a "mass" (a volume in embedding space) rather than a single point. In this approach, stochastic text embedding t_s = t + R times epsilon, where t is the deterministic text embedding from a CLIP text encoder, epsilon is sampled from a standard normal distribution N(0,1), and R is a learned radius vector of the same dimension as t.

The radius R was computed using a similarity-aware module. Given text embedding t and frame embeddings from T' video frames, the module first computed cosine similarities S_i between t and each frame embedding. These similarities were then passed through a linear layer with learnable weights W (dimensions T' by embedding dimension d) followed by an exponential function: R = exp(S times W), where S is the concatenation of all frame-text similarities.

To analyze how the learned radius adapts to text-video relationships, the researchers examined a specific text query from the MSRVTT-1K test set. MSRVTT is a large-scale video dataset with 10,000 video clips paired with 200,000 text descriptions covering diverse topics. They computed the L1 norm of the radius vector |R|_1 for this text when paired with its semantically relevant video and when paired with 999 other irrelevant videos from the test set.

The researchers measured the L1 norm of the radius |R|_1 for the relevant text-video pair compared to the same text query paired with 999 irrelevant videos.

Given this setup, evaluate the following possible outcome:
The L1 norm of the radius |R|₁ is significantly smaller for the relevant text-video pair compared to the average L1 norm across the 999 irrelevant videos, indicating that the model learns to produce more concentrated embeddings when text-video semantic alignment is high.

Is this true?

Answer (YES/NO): YES